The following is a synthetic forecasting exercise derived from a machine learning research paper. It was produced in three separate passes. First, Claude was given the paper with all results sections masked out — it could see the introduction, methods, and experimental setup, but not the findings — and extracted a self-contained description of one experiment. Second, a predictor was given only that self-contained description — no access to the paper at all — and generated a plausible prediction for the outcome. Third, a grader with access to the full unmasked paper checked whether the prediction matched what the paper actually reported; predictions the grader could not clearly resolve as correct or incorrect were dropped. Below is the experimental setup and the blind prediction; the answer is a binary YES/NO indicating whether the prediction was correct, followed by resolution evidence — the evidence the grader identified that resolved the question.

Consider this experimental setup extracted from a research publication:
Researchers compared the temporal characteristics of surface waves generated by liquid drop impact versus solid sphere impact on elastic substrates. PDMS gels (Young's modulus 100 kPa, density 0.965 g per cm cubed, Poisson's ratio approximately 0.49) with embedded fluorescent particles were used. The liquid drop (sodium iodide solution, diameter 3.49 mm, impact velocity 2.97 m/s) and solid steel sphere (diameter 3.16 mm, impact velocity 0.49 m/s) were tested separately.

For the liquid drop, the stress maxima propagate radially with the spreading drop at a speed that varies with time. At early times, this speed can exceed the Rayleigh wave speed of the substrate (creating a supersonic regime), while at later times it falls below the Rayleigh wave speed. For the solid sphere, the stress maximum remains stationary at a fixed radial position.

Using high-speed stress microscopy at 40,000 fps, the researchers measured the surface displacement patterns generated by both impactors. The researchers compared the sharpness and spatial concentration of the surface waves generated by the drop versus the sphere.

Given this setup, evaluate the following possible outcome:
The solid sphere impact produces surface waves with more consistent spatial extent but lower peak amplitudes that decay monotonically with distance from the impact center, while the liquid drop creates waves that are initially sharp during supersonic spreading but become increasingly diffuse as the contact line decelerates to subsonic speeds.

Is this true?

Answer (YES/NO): NO